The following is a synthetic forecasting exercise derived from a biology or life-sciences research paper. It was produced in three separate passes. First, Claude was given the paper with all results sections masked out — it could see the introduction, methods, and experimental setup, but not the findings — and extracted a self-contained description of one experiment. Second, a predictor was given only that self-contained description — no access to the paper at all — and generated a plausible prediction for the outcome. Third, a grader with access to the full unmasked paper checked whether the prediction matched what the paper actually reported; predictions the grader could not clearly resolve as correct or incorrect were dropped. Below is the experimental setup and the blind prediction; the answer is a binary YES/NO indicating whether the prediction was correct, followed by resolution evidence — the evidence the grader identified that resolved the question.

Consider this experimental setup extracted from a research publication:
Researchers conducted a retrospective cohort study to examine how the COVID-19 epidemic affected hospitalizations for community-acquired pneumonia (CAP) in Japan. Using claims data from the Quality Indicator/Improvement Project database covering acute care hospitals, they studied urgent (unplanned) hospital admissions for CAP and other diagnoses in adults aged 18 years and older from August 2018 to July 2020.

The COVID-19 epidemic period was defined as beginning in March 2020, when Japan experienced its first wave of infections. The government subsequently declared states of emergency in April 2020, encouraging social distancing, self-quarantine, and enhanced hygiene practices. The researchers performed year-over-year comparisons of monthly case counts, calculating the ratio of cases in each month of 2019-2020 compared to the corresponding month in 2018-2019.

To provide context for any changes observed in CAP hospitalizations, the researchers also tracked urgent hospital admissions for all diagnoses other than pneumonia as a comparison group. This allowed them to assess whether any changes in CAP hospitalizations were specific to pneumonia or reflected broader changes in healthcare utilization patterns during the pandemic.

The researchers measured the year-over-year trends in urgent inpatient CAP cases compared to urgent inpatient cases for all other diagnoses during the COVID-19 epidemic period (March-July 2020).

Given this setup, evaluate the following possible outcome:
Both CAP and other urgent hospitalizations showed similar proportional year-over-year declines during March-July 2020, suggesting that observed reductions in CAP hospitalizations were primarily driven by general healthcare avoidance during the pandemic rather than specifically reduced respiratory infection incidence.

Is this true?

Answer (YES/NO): NO